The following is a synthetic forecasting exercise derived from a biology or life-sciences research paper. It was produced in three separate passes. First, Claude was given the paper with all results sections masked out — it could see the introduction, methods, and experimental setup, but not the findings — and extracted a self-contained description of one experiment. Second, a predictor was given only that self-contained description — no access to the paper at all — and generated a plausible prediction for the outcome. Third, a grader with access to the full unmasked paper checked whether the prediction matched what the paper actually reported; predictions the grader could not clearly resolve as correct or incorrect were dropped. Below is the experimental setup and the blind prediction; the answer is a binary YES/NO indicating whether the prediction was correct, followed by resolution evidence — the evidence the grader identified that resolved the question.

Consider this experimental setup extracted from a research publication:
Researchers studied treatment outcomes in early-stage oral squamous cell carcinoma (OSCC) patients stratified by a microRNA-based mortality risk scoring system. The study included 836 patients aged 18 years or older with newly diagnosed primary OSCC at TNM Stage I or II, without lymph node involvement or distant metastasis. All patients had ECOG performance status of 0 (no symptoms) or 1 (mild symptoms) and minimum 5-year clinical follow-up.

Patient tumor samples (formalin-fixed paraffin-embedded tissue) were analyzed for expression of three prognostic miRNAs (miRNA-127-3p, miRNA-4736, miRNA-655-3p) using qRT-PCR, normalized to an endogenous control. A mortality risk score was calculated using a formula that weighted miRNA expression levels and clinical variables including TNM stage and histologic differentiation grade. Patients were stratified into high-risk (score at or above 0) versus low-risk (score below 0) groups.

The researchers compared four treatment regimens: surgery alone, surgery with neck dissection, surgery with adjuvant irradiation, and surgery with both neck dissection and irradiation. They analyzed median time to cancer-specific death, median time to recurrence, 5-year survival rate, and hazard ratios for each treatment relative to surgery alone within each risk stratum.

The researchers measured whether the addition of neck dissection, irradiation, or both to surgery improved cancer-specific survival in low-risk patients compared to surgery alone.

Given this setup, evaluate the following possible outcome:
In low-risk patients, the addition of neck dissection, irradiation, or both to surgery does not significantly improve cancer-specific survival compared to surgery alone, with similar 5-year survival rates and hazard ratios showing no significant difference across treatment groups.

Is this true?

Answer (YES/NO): NO